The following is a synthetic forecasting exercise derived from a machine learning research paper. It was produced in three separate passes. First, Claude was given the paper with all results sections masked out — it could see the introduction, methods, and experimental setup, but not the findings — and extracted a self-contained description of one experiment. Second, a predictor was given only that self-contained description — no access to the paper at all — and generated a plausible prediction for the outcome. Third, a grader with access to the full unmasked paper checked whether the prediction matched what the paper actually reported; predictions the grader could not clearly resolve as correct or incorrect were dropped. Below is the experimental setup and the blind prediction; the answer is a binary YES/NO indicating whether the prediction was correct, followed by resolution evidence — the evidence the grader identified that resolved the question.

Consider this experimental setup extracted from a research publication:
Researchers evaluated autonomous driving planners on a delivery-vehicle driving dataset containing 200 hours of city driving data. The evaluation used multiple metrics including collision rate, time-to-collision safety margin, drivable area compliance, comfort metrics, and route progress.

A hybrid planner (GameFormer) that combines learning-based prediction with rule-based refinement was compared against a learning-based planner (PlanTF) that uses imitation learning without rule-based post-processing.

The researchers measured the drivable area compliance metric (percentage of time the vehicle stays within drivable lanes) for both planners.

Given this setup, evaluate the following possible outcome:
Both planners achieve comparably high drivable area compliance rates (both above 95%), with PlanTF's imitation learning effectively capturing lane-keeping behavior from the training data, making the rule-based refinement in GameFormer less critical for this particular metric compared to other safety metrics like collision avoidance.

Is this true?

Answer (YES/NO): NO